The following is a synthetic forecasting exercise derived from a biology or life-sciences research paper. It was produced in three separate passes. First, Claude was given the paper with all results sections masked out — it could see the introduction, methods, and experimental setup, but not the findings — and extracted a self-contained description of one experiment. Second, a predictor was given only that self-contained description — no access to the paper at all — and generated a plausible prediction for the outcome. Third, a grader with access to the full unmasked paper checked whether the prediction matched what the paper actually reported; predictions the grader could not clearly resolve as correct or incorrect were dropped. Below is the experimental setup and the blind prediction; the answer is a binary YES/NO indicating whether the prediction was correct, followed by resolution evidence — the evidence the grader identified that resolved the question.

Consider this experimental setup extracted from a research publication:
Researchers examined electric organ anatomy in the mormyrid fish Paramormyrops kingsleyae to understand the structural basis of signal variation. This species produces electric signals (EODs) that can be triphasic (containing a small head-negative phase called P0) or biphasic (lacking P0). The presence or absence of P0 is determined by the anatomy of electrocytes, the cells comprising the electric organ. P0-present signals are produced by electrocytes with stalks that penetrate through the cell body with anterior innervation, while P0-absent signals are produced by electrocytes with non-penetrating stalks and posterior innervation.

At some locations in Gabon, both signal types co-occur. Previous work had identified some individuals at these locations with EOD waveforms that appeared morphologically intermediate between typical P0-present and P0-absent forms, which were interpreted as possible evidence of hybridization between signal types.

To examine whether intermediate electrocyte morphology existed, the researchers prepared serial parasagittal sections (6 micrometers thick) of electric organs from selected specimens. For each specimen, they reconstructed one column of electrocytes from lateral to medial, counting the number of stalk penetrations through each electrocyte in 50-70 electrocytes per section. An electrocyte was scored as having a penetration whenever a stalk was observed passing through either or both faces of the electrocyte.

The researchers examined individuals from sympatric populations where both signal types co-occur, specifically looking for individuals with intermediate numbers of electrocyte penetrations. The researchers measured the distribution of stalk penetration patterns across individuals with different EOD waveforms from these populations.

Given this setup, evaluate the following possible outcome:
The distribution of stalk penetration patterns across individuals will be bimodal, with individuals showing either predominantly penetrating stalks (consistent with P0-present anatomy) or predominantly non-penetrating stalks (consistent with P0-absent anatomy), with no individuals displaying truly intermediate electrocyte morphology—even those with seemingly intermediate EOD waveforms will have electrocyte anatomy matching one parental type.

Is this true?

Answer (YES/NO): NO